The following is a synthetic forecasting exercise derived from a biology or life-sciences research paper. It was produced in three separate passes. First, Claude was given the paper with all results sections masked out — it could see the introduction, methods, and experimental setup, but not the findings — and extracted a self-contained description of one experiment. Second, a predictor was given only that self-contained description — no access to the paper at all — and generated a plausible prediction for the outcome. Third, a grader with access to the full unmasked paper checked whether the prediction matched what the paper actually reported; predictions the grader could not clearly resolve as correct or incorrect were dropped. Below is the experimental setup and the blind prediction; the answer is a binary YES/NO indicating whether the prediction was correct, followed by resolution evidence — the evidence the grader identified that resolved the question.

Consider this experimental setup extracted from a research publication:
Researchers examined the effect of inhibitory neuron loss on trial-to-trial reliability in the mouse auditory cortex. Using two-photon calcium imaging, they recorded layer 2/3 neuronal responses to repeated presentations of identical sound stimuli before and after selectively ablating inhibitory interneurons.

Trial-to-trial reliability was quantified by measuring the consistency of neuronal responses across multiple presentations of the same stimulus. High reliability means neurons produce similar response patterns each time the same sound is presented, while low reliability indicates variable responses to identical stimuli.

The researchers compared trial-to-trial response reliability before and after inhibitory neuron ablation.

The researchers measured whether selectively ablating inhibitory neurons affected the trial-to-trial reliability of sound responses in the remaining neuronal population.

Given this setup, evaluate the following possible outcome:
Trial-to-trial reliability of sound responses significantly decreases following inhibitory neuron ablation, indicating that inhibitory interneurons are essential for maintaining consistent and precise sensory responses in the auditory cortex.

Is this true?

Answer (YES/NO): YES